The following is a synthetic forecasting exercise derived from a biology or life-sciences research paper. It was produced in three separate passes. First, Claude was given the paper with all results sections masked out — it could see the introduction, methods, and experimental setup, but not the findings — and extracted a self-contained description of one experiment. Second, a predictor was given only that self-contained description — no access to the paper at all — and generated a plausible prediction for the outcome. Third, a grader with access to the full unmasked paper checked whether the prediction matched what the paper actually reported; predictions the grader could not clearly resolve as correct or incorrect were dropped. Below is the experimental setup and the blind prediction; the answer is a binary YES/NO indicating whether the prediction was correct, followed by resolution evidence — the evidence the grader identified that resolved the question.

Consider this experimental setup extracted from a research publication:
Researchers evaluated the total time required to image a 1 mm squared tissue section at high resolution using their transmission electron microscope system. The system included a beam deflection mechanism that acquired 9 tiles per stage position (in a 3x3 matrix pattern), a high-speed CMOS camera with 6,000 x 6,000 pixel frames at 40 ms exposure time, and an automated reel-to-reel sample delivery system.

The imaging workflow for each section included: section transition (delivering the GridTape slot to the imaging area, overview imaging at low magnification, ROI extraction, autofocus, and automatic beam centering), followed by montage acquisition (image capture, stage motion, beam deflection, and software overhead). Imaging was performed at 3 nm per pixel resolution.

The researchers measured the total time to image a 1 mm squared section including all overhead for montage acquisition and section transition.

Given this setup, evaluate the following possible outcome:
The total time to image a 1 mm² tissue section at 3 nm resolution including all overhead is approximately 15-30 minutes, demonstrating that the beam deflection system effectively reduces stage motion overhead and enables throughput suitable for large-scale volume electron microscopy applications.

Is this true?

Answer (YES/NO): NO